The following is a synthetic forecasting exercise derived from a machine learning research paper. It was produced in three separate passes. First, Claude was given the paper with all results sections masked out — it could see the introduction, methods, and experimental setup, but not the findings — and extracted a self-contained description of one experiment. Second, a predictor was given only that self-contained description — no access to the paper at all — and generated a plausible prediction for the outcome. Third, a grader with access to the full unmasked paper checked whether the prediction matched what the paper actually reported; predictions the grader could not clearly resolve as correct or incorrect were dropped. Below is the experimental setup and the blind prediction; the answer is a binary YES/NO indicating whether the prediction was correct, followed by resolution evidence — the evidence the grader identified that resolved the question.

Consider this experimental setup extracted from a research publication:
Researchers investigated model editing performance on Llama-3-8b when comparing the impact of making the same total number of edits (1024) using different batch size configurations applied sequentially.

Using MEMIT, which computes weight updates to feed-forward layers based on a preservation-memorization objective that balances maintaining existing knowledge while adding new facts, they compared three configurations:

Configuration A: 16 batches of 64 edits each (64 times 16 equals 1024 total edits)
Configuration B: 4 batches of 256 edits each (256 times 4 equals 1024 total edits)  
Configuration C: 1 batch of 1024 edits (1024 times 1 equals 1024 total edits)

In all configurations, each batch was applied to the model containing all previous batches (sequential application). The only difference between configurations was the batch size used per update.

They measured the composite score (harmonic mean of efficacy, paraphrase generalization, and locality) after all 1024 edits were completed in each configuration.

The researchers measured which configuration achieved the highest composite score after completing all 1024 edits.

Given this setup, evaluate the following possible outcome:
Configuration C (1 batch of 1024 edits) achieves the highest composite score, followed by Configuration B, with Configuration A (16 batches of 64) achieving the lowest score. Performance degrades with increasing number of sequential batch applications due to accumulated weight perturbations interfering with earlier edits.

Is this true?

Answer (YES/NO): NO